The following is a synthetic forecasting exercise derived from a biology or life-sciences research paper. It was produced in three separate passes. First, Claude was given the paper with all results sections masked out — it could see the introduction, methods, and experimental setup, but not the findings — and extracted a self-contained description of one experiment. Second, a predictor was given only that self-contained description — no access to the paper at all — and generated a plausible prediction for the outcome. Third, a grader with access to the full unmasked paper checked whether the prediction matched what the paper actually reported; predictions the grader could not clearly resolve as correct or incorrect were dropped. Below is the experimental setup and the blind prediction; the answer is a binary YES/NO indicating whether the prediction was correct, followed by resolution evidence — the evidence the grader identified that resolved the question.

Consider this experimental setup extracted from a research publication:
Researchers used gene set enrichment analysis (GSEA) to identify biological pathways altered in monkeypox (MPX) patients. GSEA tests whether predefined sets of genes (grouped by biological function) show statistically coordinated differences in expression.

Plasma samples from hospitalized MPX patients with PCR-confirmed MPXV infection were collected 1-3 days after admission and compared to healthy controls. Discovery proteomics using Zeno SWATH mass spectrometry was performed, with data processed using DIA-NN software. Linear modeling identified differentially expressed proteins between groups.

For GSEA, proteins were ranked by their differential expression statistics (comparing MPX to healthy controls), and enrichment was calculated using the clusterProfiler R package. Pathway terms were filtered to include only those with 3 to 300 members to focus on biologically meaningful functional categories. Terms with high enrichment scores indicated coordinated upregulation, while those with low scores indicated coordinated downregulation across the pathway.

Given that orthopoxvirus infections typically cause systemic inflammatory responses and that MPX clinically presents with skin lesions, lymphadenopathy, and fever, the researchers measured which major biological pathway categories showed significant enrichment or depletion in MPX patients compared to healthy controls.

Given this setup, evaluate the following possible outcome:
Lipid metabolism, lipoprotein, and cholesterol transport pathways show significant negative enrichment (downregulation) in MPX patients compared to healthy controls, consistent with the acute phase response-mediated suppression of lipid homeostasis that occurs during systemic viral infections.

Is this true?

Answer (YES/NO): NO